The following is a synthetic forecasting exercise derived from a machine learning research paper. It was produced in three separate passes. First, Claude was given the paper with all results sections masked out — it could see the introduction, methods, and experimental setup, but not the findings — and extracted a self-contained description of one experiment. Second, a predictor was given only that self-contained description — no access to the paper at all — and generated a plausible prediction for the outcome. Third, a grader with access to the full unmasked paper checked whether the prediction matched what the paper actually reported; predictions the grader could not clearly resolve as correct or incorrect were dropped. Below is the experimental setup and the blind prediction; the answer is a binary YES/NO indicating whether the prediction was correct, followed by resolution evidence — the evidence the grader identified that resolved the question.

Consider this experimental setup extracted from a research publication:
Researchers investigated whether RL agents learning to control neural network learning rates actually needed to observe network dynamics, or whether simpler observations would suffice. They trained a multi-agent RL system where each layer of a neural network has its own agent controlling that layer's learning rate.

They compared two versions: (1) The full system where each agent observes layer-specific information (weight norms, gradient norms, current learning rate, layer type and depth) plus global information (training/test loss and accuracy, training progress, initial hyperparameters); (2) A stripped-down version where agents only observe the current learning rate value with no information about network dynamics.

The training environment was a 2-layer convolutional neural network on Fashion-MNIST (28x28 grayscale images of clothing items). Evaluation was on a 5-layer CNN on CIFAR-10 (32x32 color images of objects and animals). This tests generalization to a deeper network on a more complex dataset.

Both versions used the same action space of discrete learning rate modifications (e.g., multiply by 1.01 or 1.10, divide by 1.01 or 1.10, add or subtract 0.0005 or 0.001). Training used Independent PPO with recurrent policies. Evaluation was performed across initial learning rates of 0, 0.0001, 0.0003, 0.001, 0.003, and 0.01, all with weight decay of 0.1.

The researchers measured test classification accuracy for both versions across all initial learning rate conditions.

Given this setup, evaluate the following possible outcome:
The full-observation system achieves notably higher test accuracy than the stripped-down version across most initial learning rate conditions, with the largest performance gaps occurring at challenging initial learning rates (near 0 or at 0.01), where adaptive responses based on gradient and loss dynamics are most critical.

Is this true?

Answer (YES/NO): NO